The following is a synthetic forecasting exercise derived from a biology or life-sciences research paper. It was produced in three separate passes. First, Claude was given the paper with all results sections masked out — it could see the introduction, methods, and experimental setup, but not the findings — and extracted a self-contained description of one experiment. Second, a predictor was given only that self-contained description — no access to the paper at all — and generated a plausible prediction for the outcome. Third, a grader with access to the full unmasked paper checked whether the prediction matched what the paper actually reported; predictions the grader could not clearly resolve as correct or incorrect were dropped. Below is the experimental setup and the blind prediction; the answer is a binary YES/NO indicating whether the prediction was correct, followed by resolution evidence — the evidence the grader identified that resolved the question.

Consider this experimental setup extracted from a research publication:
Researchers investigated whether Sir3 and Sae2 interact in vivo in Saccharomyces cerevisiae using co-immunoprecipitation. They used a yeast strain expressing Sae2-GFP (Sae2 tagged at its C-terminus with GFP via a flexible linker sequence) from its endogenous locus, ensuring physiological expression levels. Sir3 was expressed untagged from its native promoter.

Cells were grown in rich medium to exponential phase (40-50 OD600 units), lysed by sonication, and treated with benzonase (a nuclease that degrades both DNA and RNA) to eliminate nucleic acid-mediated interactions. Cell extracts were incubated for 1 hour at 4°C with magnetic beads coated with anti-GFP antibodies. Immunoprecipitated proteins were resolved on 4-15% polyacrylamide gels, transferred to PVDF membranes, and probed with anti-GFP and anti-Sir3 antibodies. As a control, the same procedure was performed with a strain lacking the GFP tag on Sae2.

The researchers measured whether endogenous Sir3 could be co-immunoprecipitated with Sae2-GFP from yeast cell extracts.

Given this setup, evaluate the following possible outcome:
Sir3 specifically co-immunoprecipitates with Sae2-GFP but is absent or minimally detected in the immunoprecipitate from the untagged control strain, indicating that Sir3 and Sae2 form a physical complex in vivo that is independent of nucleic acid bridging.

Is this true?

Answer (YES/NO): YES